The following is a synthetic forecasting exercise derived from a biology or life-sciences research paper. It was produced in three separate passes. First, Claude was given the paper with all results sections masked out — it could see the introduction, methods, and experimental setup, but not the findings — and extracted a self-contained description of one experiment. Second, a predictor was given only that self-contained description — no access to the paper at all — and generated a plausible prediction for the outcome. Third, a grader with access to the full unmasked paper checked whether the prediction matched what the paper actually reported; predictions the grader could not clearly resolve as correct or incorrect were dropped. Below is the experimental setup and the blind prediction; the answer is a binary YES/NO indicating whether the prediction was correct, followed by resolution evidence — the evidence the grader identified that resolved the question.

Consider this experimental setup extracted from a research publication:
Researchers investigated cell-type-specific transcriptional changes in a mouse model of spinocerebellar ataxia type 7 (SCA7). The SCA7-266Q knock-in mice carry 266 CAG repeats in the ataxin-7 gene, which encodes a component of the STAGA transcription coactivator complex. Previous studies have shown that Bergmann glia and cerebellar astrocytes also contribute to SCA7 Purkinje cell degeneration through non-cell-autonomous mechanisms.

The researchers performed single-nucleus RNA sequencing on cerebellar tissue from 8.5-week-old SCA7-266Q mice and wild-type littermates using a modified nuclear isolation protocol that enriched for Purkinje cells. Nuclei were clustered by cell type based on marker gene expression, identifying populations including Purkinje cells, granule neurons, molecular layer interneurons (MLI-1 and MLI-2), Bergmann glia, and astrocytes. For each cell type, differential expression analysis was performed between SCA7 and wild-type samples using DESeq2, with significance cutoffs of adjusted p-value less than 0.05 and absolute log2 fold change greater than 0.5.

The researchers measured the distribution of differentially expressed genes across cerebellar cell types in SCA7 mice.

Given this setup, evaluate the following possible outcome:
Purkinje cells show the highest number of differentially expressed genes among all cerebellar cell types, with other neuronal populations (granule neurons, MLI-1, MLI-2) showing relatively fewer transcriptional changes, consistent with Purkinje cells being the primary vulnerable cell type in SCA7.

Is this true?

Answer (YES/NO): YES